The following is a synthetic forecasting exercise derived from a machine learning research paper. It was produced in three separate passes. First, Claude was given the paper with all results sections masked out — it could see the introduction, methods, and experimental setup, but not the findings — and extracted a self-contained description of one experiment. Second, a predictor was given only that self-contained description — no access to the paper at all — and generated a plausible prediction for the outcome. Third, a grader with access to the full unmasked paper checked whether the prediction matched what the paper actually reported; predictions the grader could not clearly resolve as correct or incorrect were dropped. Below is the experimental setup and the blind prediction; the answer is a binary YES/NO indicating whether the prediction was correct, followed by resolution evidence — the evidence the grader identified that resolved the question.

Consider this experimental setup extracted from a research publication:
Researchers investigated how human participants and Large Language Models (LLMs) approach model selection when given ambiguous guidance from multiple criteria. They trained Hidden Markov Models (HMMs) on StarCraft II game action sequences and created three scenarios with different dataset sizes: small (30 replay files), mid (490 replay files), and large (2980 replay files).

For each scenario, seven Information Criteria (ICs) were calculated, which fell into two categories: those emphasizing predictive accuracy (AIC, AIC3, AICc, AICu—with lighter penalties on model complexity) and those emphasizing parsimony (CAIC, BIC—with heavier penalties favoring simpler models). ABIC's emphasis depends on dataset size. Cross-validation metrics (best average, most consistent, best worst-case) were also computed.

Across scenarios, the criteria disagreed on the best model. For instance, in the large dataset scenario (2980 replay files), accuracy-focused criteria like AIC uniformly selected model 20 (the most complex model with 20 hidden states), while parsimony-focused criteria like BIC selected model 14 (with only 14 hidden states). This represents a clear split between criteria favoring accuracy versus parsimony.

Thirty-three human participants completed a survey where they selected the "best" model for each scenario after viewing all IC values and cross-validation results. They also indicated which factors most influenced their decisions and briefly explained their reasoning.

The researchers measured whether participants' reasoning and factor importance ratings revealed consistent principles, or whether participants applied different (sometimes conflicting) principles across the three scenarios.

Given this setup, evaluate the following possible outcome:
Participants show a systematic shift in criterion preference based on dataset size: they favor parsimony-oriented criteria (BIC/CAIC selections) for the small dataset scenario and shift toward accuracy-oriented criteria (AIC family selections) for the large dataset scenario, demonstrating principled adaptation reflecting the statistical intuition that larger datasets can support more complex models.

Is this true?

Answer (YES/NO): NO